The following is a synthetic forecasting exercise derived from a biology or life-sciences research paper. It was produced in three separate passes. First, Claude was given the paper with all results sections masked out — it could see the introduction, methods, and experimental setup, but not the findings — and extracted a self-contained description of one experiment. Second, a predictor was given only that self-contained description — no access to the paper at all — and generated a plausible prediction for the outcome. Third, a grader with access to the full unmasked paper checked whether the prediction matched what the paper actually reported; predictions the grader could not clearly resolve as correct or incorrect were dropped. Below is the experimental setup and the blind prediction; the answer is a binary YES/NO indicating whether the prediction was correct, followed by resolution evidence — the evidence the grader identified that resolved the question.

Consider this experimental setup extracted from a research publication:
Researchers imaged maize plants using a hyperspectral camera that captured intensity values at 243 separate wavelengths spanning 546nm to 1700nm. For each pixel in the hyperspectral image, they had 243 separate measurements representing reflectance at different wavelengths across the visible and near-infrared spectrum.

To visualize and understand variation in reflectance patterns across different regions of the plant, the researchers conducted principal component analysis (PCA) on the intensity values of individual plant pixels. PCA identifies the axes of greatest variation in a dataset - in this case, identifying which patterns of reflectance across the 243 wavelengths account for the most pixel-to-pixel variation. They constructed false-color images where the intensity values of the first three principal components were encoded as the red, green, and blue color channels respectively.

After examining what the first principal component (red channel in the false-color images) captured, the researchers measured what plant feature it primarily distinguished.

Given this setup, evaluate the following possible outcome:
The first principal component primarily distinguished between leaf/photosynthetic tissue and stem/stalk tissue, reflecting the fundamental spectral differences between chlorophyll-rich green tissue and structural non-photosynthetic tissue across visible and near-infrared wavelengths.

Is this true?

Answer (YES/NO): YES